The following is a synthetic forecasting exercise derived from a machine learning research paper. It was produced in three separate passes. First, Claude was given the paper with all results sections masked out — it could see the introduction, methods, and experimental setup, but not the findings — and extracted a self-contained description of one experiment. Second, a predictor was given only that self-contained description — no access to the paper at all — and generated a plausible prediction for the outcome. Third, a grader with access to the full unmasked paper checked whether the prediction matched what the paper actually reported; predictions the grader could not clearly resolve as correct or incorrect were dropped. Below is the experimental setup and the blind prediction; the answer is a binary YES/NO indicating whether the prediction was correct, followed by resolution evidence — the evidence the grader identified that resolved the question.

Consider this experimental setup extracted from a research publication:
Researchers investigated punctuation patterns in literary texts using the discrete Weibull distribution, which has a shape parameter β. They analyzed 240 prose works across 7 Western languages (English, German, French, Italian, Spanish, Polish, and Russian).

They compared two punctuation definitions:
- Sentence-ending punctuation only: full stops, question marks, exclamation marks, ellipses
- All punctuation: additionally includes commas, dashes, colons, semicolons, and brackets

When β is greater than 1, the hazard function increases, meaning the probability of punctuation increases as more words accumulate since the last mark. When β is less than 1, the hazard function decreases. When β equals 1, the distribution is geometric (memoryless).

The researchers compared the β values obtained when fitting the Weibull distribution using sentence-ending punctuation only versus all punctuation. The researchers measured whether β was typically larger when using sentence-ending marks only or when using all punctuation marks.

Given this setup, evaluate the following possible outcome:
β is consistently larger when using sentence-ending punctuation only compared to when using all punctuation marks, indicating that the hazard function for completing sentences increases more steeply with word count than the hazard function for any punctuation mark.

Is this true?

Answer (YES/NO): NO